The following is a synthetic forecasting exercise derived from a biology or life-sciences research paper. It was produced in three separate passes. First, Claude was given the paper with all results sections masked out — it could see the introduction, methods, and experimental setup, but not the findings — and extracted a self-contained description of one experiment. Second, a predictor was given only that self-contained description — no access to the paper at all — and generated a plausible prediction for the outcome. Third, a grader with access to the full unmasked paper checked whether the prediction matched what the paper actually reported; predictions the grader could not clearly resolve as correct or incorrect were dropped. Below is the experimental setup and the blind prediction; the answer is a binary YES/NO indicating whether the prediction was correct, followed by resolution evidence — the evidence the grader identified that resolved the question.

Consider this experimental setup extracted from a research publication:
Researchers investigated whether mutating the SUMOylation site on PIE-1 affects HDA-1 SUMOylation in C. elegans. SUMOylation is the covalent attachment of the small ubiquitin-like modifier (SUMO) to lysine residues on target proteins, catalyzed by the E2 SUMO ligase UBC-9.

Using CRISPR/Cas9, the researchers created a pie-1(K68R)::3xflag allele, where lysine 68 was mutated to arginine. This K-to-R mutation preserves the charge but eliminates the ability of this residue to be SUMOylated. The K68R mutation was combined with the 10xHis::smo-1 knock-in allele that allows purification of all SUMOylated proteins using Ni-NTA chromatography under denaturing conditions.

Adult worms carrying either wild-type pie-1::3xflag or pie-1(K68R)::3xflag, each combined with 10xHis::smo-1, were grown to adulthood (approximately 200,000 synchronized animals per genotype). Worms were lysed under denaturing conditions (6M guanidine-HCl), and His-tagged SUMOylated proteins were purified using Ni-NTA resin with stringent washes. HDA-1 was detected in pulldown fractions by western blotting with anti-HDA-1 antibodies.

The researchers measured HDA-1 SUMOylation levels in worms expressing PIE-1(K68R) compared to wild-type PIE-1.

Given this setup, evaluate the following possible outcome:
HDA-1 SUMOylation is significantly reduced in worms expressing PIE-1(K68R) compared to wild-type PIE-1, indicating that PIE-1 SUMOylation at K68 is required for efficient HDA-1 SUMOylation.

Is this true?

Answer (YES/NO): YES